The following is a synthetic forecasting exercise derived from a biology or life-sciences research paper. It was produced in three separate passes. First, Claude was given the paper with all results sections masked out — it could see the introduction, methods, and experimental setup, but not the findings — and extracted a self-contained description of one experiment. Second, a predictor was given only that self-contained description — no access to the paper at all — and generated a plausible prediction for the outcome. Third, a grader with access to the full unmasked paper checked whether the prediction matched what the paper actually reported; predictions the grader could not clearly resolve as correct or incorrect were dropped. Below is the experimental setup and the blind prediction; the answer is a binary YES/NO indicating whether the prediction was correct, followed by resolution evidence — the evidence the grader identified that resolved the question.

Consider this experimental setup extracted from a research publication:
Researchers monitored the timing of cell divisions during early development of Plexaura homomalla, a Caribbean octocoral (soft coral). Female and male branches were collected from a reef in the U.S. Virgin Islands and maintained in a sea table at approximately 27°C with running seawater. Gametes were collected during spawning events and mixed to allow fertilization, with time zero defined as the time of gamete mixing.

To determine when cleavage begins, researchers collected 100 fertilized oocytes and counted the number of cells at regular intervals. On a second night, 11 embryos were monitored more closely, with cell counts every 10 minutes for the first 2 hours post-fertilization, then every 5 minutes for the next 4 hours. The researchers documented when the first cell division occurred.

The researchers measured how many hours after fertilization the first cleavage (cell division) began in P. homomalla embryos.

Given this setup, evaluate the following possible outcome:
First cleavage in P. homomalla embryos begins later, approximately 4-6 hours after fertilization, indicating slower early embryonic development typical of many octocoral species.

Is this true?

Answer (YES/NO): NO